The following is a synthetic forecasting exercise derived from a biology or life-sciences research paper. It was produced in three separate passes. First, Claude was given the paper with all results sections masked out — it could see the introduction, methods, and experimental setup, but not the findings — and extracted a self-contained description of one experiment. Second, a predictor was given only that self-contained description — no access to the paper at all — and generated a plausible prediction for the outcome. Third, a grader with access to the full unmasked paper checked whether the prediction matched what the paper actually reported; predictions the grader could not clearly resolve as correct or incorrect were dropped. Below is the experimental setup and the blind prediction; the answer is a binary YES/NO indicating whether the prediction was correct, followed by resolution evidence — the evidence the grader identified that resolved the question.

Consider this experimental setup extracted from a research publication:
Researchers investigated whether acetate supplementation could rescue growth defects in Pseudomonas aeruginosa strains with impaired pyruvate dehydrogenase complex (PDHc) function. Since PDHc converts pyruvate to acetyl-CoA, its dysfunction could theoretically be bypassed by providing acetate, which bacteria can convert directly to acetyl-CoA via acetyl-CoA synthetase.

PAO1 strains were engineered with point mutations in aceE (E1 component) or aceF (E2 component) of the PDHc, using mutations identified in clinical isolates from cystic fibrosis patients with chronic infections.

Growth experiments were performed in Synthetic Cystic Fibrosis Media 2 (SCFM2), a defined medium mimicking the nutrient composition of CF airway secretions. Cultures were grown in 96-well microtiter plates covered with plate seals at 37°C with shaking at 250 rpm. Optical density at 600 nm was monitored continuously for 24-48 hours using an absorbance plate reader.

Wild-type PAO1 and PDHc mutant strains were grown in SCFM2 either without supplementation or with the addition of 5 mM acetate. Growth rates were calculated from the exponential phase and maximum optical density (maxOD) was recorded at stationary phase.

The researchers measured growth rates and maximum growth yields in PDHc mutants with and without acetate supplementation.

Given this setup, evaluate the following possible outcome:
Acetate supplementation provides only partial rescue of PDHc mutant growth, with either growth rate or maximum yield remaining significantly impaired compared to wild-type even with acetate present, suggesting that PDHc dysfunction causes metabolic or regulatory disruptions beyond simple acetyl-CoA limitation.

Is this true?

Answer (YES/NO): NO